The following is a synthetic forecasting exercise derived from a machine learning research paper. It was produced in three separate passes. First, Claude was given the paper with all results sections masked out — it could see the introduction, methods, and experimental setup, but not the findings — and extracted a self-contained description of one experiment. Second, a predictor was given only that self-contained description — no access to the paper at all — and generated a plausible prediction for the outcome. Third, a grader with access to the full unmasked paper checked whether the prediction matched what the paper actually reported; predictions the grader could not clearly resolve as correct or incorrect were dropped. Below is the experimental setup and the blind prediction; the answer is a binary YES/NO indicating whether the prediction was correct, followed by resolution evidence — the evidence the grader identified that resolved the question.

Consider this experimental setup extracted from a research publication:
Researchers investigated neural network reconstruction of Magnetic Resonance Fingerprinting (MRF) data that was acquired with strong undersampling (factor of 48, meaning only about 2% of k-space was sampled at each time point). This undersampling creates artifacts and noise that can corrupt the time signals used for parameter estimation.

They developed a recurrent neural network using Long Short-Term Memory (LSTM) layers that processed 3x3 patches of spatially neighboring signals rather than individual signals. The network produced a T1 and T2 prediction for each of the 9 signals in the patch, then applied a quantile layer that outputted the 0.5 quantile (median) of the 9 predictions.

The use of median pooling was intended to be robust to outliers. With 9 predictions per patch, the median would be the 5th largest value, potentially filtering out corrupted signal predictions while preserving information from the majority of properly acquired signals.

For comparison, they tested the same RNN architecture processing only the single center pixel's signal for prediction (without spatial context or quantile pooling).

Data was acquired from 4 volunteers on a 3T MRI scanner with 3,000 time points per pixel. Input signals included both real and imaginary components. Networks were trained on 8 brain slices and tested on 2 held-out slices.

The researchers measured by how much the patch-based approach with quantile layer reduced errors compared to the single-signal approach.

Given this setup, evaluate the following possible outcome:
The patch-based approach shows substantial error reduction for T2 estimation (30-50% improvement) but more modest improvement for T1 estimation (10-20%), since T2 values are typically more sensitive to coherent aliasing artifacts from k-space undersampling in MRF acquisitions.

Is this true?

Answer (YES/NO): NO